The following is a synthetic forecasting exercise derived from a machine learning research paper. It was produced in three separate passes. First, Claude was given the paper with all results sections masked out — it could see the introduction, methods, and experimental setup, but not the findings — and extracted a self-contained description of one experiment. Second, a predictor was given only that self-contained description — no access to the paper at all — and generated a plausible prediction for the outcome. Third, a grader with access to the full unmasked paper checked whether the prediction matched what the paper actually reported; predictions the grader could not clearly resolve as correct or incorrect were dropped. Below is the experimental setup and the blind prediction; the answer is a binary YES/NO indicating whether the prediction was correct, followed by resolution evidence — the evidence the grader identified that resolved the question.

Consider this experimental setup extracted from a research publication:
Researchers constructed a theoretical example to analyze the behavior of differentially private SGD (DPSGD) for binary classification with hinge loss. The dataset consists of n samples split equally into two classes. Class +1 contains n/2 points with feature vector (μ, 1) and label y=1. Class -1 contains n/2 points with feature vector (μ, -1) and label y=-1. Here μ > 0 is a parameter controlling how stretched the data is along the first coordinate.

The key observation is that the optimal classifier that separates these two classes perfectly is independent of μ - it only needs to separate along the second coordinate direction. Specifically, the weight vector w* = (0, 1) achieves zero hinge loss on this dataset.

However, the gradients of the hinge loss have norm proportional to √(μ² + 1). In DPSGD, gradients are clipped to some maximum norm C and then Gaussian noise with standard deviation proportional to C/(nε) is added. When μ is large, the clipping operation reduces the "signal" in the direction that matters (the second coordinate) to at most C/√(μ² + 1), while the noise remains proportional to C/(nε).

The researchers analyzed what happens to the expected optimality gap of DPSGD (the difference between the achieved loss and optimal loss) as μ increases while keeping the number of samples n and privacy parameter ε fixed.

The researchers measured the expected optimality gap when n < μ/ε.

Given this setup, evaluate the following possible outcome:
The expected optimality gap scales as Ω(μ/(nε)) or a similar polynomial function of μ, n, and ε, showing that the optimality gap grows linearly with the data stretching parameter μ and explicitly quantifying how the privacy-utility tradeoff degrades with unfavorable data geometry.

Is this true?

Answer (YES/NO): NO